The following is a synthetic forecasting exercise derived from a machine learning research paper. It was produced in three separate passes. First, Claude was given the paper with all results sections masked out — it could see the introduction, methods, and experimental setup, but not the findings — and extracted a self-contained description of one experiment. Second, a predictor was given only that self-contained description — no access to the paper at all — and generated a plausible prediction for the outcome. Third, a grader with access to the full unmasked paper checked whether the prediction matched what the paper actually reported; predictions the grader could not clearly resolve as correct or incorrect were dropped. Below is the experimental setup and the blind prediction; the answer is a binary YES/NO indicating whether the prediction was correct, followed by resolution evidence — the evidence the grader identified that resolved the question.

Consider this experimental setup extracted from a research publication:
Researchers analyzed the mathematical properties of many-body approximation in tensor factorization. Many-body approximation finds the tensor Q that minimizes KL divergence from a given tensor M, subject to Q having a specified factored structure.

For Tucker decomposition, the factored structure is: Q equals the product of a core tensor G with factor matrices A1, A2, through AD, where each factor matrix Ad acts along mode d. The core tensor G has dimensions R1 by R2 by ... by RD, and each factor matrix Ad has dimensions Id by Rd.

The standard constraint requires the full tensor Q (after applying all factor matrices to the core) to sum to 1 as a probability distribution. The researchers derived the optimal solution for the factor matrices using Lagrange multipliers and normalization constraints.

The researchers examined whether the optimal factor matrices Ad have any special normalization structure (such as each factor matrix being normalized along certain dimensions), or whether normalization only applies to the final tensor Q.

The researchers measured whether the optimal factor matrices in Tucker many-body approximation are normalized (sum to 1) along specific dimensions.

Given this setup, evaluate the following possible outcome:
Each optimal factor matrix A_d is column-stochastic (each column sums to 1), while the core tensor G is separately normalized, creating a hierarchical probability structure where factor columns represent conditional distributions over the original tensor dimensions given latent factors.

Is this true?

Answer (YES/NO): YES